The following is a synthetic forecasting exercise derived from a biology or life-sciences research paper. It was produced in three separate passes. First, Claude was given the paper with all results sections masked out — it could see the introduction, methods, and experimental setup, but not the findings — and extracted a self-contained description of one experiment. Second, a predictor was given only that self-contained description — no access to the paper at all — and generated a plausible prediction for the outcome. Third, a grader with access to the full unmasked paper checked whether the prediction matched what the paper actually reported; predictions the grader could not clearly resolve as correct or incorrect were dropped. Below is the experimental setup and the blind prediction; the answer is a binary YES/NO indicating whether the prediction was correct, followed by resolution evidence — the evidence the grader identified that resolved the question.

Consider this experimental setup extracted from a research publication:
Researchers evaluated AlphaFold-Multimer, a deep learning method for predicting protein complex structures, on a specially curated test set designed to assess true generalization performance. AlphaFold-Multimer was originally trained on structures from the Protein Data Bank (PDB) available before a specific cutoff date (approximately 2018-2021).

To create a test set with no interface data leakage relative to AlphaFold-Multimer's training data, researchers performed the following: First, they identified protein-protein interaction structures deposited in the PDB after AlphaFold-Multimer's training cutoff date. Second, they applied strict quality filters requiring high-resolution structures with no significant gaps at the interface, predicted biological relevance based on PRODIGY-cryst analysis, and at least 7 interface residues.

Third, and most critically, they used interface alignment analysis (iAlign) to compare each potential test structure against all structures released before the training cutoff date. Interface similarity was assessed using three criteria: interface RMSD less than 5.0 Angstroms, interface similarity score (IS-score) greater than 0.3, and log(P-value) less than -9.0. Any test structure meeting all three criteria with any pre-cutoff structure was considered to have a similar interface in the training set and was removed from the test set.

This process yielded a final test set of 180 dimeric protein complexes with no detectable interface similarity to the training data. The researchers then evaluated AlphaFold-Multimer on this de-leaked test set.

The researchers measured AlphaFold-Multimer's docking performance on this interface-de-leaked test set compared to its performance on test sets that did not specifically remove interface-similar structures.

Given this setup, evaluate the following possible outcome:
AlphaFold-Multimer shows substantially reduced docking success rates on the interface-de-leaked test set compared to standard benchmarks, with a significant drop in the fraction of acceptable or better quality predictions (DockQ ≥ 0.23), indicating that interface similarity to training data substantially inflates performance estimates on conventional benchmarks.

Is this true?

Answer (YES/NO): YES